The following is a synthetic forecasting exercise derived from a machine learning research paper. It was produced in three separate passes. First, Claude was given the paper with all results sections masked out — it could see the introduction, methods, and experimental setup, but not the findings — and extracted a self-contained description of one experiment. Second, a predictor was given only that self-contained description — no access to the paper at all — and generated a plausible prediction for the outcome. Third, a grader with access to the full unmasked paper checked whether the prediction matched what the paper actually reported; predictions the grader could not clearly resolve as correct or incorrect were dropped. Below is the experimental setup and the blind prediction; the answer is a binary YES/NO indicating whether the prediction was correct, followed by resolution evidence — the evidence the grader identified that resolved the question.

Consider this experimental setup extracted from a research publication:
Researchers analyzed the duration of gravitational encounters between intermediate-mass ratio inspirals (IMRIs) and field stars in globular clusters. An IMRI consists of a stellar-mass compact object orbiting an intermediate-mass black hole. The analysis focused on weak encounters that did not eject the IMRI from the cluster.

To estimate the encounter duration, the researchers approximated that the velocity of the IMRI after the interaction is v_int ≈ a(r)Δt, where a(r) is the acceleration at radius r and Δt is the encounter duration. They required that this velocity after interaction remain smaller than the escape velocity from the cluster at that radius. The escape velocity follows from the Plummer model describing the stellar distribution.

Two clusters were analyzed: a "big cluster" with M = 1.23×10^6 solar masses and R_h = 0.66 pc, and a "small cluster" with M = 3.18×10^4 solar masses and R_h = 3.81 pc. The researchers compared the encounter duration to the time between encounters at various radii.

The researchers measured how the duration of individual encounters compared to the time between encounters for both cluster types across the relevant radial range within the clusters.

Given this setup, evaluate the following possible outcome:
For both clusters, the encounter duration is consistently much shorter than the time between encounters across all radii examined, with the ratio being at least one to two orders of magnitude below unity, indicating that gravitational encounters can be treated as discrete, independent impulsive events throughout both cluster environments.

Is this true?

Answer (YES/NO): YES